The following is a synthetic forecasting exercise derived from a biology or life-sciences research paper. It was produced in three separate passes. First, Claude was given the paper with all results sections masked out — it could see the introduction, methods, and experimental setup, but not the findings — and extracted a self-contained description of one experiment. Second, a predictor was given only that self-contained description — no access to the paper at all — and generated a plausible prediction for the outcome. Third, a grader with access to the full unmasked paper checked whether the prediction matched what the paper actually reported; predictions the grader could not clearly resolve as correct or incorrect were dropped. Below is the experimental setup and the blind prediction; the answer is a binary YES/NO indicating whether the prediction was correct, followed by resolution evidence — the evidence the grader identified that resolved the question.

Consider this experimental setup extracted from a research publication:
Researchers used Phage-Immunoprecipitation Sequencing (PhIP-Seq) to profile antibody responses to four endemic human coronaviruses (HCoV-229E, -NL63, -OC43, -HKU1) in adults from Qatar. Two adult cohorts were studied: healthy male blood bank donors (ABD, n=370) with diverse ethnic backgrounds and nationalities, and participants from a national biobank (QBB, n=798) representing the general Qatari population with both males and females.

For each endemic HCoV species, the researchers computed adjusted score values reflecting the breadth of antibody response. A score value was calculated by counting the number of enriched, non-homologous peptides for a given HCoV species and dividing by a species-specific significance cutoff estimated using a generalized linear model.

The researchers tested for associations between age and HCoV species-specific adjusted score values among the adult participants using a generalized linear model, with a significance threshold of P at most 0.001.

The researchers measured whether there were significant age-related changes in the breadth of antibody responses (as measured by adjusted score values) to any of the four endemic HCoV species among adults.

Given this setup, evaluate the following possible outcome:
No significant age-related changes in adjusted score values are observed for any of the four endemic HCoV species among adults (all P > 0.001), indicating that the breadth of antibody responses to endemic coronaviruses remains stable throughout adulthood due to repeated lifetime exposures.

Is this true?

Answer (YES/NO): NO